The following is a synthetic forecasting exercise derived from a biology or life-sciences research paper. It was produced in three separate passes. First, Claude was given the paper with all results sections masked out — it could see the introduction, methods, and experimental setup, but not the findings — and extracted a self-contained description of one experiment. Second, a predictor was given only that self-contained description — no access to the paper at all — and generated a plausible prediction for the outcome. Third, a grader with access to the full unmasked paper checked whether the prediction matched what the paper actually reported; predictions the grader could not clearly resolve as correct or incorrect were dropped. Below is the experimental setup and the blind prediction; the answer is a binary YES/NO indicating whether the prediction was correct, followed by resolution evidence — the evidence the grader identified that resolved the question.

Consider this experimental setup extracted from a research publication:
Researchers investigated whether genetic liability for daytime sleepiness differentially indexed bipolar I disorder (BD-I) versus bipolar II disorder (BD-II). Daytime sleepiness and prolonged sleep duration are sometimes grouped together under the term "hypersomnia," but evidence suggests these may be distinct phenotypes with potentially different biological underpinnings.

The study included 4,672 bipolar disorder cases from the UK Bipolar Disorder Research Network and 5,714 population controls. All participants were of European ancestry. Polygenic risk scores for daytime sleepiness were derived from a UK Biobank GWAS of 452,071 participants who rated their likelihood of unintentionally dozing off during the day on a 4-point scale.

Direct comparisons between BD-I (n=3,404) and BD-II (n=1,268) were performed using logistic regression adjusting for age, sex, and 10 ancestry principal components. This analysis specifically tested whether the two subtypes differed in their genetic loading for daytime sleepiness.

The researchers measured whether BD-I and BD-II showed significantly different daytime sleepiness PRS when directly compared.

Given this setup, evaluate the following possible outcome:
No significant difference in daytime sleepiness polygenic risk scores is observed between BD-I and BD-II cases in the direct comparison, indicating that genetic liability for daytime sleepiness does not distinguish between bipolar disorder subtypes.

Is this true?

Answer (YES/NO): YES